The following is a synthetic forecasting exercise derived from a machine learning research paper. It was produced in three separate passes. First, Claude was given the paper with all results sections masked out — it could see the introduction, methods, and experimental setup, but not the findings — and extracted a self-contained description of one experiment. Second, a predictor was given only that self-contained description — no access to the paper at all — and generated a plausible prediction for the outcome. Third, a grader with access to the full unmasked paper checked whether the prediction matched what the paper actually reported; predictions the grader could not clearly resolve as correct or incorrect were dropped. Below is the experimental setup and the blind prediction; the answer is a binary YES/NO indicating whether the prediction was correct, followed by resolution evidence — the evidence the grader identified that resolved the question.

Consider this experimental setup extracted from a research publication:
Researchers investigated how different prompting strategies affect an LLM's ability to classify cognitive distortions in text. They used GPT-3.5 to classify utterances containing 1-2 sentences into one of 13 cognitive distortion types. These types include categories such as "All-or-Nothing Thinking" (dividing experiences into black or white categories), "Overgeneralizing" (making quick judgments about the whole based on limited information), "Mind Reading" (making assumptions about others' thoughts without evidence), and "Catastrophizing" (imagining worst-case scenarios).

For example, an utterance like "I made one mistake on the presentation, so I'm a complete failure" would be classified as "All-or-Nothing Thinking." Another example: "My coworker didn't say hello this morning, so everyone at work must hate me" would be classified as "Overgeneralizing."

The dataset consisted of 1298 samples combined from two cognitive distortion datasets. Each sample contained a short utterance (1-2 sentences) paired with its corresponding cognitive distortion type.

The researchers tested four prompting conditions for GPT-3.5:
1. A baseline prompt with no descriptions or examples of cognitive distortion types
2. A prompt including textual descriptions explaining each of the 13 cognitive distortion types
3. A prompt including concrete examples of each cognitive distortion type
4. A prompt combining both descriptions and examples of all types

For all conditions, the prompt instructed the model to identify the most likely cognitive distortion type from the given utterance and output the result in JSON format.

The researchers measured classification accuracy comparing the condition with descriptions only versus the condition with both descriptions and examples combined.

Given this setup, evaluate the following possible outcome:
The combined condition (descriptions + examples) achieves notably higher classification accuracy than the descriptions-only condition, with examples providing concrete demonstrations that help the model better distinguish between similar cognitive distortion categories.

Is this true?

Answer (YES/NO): NO